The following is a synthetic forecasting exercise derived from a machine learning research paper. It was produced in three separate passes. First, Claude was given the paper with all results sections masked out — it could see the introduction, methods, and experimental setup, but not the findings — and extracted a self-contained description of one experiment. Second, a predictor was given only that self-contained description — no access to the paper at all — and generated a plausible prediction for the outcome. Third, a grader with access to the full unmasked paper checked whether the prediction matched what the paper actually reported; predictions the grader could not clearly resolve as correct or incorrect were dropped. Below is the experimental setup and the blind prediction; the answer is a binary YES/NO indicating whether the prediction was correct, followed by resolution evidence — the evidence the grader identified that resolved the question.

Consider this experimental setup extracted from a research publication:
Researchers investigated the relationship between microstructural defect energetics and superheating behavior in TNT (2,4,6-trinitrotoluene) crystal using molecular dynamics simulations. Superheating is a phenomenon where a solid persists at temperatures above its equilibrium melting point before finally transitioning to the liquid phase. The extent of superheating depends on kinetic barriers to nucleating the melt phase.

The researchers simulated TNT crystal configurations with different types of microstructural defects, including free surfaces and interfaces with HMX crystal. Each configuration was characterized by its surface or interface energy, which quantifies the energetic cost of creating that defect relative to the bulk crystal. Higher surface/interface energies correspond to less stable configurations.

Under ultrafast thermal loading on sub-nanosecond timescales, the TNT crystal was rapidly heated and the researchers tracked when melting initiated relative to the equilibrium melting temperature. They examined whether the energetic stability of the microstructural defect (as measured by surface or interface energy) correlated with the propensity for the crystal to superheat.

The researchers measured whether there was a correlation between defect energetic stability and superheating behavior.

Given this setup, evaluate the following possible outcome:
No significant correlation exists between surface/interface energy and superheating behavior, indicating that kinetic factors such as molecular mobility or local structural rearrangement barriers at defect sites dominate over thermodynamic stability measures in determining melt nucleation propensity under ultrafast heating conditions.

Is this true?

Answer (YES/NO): NO